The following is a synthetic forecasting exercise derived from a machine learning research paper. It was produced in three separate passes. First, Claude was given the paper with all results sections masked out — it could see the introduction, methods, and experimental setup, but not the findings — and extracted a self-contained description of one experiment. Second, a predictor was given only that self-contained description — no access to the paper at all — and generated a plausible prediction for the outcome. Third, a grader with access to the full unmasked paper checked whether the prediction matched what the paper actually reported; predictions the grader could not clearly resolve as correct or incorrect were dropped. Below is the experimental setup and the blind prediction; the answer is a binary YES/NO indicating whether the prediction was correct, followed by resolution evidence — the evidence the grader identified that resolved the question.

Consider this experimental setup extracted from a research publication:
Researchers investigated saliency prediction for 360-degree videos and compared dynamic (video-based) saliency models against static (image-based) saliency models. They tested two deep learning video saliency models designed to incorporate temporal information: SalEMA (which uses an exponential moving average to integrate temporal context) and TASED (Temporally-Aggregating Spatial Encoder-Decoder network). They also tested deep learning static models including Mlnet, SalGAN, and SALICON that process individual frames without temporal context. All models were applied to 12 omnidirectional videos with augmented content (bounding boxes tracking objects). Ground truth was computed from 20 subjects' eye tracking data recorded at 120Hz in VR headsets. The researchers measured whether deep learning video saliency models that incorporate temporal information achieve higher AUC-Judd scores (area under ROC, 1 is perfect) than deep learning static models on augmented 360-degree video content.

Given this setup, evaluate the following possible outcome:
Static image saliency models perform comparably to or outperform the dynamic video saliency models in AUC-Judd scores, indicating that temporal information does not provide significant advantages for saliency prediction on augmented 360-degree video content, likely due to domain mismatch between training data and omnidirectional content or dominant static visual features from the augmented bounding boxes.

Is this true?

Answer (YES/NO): YES